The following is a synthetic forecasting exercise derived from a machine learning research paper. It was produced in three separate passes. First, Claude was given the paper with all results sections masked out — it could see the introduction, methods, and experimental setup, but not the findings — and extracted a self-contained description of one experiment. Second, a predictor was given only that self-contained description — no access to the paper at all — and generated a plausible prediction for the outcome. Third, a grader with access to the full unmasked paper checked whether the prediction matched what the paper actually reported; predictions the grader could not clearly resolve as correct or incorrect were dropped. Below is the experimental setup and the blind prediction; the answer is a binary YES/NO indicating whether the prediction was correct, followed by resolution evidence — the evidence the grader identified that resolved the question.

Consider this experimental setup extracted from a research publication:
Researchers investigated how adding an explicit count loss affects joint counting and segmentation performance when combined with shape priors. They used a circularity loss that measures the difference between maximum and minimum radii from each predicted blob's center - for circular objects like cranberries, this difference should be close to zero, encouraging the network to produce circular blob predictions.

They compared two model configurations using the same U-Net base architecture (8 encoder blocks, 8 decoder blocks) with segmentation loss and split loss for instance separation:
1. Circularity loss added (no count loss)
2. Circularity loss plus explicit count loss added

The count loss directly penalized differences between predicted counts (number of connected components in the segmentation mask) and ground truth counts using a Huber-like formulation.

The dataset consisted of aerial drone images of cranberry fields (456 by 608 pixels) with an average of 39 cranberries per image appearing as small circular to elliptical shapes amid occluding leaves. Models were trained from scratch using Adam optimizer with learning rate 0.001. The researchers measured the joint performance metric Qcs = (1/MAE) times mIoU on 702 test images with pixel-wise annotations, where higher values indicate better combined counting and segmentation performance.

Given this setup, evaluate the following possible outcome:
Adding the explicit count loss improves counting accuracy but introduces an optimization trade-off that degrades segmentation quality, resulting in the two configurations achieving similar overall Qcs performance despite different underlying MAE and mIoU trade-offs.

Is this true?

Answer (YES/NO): NO